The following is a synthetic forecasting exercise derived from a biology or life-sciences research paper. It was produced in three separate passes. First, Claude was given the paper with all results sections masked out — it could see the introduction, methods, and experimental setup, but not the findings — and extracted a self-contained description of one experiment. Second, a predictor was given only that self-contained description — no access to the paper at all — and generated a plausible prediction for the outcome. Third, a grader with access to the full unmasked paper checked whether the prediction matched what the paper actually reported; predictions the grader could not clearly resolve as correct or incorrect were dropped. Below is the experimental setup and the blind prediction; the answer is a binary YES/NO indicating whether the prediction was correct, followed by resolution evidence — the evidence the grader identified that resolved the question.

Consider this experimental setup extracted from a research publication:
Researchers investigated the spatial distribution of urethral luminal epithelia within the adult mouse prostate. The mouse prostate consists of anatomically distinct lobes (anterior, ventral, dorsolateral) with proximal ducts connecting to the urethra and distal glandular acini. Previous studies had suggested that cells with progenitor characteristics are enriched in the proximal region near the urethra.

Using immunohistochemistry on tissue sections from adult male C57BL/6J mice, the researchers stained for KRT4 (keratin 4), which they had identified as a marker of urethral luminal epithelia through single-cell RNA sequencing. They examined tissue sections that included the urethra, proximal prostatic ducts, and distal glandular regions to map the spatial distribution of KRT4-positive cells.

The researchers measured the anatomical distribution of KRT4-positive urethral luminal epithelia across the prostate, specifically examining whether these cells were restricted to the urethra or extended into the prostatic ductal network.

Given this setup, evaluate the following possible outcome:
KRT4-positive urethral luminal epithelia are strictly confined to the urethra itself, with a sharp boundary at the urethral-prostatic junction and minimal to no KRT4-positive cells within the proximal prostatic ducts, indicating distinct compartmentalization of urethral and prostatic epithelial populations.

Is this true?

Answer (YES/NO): NO